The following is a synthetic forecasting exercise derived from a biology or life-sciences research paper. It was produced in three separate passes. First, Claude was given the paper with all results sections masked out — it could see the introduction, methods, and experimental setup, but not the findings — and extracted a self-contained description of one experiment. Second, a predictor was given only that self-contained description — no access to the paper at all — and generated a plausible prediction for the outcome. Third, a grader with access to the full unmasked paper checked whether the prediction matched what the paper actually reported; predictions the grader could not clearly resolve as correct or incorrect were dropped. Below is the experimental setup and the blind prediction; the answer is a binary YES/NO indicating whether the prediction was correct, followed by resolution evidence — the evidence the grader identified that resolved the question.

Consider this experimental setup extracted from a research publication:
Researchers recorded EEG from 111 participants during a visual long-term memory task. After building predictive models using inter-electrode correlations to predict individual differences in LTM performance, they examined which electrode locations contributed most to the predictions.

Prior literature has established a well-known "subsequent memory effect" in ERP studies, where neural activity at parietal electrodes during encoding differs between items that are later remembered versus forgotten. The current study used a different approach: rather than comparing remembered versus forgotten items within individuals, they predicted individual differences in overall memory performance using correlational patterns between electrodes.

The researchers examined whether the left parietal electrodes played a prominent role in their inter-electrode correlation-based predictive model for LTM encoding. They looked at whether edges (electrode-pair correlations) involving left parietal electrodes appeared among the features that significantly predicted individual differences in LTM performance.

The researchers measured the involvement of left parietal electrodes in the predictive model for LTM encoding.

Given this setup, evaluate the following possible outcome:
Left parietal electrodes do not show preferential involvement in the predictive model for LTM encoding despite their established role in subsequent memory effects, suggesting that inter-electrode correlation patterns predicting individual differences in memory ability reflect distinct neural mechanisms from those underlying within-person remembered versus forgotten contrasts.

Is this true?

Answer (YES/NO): NO